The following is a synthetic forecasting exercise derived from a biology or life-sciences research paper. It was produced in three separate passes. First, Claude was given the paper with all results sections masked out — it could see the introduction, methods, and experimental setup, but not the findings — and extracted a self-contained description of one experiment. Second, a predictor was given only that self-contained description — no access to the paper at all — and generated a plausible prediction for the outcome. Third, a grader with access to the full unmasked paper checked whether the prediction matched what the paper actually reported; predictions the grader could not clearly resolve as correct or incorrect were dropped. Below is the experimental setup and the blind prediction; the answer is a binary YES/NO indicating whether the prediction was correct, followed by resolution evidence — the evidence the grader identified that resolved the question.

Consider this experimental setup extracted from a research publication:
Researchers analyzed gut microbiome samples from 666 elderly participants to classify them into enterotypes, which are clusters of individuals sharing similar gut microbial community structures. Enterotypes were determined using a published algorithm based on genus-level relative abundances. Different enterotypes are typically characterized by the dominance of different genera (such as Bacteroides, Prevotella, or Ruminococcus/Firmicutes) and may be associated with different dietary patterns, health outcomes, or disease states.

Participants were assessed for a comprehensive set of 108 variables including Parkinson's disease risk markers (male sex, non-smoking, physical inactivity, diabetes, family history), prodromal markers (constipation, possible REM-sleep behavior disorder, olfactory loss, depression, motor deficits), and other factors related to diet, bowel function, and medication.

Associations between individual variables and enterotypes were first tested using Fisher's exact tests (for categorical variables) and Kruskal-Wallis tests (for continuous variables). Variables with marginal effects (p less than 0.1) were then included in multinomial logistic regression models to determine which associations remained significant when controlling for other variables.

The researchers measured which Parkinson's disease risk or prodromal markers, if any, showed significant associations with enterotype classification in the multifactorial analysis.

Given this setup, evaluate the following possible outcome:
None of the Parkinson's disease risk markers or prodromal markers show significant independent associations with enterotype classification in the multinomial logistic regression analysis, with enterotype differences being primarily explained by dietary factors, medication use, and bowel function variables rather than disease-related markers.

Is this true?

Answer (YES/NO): NO